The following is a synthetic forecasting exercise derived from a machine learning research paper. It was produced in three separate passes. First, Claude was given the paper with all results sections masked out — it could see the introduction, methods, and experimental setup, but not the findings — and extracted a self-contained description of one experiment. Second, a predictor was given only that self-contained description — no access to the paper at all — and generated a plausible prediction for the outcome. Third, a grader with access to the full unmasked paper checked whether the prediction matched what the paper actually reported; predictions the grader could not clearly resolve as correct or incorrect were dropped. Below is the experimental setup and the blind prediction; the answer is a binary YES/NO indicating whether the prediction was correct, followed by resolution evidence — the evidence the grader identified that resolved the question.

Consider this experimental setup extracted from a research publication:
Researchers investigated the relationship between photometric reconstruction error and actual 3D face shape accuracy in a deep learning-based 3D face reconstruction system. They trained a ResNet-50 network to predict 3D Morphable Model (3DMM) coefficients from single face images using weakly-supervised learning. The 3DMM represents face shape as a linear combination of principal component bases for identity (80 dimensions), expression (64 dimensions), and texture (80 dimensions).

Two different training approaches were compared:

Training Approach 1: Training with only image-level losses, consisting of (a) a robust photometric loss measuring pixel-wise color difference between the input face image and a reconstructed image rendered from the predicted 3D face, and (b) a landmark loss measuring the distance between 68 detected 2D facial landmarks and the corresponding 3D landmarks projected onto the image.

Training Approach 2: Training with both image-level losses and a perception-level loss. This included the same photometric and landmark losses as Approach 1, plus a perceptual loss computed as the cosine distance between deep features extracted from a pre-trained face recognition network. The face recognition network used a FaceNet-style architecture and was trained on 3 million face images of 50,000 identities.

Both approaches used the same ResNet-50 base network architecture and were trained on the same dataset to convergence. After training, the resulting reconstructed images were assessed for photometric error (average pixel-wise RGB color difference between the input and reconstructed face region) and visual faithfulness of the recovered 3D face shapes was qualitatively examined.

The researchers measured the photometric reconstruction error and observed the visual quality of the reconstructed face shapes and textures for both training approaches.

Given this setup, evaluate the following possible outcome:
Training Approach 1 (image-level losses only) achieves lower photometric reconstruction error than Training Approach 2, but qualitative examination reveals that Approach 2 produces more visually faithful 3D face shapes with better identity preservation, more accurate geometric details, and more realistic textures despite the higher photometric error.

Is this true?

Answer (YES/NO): YES